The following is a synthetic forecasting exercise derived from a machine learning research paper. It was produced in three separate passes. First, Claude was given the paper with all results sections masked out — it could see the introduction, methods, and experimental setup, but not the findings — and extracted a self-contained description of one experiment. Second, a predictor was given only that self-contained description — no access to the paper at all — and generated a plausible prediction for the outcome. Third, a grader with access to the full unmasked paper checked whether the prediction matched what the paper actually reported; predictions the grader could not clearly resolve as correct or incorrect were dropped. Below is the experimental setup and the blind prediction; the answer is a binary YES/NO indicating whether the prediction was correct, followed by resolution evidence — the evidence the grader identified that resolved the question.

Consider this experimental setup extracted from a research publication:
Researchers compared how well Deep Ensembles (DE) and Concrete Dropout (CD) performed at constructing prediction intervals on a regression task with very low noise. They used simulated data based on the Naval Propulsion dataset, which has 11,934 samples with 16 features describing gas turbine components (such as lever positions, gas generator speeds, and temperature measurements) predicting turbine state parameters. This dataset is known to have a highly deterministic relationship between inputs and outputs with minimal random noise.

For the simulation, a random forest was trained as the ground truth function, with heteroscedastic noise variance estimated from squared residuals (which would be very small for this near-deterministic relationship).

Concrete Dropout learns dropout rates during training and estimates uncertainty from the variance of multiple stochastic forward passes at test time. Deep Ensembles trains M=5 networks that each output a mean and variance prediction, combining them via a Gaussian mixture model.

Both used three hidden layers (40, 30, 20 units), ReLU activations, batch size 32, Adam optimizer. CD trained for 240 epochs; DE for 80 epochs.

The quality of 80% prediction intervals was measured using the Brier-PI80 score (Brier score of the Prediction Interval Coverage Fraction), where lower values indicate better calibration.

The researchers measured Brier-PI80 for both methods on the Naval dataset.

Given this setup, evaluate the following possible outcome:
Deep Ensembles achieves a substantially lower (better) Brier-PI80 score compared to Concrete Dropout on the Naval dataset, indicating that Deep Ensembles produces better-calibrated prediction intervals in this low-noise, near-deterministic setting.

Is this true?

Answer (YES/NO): NO